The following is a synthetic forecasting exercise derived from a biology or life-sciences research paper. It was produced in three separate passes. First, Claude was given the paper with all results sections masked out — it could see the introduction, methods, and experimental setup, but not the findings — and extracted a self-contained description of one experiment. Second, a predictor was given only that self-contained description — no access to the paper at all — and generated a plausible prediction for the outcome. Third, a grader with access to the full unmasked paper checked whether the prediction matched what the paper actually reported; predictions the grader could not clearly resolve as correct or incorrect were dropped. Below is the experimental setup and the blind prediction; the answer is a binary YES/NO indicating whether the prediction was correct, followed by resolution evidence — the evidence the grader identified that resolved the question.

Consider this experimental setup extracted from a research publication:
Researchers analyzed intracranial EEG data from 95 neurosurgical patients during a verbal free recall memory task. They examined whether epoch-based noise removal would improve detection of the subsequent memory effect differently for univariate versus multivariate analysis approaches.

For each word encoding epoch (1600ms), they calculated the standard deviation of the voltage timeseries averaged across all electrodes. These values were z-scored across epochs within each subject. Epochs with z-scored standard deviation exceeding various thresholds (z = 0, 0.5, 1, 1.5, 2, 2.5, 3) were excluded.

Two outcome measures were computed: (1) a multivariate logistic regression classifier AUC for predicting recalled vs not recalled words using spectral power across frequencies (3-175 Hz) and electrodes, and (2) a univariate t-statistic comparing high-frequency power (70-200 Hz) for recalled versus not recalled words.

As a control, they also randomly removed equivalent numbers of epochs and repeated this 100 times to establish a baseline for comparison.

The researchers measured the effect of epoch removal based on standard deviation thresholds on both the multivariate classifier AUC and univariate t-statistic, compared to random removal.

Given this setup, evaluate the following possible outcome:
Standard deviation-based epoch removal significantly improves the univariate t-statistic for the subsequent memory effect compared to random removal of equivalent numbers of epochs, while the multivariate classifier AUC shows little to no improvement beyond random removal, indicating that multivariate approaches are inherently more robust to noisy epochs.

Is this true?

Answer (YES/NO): NO